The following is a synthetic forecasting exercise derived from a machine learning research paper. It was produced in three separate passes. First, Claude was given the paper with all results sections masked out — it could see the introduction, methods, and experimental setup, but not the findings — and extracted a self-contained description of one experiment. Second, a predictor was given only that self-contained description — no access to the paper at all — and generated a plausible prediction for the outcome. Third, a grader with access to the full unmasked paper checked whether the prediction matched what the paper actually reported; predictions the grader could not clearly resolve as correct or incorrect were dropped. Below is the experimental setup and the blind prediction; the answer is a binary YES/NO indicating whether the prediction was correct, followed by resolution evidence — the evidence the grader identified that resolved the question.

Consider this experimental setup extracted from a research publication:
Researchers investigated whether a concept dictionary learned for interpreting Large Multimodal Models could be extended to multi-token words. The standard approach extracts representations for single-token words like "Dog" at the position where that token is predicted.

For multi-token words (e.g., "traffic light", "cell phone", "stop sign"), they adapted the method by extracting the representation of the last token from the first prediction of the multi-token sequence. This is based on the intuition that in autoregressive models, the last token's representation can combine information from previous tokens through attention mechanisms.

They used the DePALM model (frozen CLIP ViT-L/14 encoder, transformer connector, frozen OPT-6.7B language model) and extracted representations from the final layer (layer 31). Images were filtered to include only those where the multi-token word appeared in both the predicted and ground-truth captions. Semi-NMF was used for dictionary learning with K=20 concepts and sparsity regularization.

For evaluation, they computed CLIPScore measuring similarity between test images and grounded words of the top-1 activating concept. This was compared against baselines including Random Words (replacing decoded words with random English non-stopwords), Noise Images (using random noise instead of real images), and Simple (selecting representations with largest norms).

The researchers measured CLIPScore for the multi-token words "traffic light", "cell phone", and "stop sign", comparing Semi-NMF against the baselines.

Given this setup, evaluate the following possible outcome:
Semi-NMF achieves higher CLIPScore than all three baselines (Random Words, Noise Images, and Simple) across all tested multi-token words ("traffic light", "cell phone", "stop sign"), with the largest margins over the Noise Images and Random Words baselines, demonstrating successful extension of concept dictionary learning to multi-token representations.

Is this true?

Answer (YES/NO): NO